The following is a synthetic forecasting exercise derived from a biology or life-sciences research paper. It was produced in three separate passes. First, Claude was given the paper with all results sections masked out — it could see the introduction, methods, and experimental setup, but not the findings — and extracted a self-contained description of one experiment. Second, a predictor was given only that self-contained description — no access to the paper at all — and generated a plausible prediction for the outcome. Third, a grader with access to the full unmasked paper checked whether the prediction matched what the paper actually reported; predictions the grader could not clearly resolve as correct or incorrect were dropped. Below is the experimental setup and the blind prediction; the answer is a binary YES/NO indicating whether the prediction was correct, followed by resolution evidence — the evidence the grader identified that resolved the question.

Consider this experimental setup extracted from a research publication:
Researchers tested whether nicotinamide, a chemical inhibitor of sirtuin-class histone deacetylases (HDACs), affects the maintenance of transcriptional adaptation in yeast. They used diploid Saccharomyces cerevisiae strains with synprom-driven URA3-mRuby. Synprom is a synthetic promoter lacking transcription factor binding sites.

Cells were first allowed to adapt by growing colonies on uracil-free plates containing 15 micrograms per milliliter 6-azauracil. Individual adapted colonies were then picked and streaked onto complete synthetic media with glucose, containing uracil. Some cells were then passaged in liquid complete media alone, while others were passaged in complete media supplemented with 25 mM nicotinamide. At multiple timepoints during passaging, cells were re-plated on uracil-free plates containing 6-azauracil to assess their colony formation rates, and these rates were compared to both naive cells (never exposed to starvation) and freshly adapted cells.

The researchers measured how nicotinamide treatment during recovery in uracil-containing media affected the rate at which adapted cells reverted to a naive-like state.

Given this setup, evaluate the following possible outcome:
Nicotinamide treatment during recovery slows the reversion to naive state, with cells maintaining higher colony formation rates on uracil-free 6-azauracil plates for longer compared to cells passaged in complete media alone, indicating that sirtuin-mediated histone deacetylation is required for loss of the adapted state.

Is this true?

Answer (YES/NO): NO